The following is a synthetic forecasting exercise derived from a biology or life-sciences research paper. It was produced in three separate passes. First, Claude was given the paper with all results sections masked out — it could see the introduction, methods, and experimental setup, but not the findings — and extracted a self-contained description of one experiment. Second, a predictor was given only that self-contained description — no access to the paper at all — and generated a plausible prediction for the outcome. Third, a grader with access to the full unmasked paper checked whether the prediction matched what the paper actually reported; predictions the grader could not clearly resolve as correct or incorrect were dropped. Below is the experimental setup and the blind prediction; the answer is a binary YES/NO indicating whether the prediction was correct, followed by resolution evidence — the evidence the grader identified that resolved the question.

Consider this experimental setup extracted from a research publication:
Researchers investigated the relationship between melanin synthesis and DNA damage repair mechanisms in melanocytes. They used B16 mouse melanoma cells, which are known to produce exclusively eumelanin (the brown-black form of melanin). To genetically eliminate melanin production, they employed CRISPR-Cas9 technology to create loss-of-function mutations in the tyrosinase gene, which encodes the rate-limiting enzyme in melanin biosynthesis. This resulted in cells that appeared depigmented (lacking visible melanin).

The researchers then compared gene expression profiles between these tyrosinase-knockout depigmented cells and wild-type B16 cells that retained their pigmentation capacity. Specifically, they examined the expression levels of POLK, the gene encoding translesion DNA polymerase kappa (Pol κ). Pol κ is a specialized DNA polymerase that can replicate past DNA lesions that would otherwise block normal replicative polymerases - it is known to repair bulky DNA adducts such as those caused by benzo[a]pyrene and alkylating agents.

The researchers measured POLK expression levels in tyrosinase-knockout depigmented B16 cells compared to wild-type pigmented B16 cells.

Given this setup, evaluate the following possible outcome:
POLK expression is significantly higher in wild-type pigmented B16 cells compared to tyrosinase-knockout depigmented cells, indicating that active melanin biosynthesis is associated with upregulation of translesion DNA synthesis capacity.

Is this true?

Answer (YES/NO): YES